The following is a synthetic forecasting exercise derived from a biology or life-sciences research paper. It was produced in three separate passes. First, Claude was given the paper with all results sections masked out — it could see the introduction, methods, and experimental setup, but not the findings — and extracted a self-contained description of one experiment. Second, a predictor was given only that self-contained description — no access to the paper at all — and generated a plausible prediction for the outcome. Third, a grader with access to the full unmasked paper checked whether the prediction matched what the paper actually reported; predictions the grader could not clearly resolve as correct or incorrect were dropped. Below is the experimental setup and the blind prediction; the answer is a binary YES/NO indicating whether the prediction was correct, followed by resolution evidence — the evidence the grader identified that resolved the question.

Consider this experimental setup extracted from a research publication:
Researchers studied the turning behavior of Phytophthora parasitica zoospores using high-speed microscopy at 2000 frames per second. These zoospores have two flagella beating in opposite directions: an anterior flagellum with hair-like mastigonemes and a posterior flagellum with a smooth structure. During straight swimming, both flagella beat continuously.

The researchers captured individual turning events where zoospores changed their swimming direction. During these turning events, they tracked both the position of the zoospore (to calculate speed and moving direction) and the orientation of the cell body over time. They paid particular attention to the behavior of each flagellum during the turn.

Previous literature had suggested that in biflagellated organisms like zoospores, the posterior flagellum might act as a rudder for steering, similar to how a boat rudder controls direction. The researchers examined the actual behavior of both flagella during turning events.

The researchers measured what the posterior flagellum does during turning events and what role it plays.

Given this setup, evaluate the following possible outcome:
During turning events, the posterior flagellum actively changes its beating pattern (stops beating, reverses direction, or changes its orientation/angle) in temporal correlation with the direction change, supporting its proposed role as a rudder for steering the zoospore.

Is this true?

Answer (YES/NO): NO